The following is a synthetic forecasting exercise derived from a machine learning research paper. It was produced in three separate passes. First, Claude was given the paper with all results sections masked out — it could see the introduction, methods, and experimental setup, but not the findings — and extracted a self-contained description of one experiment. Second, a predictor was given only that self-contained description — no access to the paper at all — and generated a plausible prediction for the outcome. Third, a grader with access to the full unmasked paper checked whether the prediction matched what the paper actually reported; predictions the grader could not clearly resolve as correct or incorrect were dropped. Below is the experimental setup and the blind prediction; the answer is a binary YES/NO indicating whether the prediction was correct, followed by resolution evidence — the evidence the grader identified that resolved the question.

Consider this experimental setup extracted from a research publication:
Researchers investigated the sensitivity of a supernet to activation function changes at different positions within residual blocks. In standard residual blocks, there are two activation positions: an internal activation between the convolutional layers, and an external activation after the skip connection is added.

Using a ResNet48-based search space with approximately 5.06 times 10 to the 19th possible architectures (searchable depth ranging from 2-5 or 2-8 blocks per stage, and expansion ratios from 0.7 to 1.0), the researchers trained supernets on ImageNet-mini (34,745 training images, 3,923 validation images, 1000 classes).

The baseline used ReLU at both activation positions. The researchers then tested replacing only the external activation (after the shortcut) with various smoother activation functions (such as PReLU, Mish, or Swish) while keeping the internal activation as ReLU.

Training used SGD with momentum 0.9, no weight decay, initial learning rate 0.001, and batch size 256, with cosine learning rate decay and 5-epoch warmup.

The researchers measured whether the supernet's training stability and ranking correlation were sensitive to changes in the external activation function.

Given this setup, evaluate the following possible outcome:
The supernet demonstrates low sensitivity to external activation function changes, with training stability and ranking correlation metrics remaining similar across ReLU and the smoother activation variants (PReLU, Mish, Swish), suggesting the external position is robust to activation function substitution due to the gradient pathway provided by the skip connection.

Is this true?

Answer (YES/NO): NO